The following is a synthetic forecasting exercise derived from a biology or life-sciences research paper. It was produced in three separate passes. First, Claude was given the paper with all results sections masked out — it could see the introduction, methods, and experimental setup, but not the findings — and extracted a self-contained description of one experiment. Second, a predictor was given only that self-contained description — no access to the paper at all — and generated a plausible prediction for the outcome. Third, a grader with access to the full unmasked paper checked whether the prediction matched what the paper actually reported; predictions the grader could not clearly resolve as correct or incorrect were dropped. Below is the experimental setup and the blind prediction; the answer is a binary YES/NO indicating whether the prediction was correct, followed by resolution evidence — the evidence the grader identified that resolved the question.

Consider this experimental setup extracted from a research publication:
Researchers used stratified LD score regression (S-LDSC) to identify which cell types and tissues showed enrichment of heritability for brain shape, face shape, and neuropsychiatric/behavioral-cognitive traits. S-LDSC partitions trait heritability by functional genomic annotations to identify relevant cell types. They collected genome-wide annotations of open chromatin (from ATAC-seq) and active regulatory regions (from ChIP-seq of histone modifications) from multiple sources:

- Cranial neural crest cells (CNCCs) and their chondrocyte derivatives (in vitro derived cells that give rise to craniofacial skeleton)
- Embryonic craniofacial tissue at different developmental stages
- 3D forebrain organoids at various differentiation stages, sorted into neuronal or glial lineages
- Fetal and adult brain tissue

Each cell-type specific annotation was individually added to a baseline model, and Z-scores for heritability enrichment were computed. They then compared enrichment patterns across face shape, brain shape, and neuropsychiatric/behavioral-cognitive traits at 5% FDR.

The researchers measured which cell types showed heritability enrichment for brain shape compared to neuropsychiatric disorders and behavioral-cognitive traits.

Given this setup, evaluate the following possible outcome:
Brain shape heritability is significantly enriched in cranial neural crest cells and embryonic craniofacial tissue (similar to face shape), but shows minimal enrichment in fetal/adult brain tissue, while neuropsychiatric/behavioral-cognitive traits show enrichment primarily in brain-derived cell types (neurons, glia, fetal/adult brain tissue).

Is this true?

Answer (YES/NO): NO